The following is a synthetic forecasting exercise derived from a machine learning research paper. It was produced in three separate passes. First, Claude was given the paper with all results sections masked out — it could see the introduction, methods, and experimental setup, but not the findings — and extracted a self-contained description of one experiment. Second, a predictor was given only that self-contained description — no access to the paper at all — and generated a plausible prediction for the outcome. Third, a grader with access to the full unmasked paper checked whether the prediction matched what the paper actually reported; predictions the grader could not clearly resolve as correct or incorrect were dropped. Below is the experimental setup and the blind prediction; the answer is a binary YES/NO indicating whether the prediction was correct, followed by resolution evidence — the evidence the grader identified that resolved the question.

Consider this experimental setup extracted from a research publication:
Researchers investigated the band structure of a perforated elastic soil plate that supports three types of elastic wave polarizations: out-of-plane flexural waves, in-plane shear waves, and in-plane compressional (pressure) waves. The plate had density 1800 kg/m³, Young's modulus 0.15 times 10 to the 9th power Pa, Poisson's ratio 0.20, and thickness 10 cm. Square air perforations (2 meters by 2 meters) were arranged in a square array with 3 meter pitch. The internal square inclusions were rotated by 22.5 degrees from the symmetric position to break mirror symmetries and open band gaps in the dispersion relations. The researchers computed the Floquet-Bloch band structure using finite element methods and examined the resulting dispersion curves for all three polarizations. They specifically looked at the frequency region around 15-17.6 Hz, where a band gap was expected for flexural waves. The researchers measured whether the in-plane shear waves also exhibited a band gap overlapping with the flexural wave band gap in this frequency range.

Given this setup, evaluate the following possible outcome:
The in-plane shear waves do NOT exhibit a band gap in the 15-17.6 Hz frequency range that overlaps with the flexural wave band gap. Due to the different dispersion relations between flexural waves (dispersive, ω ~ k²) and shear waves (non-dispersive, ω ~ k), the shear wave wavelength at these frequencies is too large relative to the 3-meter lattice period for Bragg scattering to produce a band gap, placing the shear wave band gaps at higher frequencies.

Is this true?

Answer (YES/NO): NO